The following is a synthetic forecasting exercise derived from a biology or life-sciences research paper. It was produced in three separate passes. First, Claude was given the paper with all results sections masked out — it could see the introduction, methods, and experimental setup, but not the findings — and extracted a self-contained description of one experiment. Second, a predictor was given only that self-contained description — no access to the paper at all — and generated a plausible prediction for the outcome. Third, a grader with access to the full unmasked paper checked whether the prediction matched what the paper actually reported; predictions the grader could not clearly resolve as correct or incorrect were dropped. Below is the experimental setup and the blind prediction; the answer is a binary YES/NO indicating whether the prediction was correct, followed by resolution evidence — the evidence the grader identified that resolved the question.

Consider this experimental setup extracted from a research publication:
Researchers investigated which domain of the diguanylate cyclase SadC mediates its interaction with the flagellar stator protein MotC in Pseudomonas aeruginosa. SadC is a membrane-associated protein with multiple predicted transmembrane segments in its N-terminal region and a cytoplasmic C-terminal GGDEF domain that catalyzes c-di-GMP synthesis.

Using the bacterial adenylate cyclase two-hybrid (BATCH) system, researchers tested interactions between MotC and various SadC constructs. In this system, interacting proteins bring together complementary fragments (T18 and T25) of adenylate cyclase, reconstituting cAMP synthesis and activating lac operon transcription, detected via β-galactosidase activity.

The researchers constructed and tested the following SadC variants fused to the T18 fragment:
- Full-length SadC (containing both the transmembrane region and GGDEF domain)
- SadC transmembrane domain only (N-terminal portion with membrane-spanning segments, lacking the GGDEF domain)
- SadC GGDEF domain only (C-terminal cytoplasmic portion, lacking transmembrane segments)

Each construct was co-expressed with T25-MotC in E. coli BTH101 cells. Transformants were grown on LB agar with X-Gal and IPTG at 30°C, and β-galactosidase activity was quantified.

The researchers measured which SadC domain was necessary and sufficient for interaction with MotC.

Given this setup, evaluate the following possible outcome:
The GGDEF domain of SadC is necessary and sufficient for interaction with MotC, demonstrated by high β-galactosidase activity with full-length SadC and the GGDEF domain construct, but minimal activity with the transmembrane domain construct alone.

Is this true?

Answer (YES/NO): NO